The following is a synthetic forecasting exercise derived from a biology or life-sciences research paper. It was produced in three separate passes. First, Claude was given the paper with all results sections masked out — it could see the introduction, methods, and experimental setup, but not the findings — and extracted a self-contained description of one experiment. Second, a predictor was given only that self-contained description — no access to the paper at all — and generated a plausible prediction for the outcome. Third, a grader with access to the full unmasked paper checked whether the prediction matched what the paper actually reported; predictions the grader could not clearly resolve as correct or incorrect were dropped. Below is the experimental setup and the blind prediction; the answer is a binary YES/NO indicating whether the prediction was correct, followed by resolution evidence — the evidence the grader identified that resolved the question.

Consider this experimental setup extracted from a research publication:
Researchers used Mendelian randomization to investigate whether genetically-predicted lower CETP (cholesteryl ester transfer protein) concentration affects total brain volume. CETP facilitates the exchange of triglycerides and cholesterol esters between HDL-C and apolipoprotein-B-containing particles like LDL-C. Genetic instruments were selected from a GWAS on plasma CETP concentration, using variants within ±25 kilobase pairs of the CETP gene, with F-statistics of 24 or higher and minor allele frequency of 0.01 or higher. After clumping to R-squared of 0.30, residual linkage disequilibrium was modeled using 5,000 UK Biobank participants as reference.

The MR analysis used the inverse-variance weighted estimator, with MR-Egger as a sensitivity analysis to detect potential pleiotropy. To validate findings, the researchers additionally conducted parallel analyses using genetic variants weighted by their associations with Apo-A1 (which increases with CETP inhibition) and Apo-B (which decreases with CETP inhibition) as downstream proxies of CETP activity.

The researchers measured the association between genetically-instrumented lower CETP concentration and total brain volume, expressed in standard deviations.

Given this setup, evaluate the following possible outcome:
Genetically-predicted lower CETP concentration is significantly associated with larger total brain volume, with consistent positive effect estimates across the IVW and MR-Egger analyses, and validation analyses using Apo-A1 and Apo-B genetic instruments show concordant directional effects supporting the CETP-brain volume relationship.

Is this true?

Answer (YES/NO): NO